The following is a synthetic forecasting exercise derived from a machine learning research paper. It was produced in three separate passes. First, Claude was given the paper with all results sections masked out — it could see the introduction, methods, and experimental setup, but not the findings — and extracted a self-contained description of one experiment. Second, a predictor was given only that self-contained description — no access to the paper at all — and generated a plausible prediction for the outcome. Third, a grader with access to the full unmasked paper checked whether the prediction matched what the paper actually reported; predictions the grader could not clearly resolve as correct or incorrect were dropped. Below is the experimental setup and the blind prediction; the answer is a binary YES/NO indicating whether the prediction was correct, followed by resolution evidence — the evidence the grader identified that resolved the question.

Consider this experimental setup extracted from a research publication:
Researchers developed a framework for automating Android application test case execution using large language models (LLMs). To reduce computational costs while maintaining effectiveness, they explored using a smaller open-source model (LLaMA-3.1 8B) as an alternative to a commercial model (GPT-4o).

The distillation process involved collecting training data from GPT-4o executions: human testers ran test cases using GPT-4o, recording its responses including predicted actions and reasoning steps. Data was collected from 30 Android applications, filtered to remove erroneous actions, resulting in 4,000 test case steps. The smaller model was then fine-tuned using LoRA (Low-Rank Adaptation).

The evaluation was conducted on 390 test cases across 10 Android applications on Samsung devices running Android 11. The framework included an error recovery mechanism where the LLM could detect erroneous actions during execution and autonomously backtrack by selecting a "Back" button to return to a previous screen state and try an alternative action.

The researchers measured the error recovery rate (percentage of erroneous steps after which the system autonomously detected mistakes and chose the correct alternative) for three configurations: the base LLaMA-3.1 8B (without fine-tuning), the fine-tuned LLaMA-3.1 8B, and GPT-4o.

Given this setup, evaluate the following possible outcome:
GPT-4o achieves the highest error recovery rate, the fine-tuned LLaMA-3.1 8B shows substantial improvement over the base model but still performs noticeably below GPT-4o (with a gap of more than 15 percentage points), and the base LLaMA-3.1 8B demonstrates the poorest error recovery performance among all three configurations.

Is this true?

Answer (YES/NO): YES